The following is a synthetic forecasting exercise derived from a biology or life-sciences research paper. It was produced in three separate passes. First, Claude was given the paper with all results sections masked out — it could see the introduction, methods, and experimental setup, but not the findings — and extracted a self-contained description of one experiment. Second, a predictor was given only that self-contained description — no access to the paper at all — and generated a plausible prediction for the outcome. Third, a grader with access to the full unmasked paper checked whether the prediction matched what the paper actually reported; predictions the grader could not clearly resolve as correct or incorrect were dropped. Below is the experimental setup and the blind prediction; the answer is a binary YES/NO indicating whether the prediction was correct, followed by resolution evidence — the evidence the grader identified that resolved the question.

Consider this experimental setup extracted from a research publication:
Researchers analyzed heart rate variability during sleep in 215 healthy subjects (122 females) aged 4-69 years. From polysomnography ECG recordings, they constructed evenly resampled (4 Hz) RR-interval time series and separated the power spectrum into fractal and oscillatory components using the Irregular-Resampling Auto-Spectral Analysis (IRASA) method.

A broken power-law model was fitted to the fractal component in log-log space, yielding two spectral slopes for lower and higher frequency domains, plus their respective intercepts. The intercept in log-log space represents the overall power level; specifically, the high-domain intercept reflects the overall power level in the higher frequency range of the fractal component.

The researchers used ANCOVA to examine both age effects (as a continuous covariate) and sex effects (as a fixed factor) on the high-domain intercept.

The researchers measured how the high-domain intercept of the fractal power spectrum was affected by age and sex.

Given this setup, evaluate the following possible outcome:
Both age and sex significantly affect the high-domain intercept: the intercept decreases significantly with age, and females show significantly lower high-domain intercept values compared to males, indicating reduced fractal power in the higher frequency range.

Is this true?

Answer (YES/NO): NO